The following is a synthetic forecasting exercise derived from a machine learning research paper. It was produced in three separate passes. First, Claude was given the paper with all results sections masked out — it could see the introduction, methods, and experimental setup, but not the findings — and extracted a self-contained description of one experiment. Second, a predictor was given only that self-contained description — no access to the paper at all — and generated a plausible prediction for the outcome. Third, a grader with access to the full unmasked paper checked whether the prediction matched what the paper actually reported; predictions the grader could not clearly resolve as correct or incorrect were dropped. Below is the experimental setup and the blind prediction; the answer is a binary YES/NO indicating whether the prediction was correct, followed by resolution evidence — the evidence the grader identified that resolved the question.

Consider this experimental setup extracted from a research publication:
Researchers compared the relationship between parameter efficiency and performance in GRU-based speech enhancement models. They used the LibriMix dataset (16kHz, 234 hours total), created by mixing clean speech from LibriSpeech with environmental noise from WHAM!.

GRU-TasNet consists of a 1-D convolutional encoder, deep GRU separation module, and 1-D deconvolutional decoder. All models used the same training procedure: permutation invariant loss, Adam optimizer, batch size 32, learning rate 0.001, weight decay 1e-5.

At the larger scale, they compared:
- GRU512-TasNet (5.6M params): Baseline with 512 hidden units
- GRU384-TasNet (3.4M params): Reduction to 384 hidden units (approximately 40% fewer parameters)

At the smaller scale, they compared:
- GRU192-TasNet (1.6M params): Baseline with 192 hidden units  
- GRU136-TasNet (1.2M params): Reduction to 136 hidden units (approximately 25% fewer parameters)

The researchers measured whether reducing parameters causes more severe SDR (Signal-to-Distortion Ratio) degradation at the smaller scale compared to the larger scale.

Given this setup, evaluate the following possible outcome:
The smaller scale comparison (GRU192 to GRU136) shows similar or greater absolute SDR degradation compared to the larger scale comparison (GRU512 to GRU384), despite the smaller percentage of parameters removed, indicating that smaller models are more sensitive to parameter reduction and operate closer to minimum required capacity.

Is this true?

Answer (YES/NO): YES